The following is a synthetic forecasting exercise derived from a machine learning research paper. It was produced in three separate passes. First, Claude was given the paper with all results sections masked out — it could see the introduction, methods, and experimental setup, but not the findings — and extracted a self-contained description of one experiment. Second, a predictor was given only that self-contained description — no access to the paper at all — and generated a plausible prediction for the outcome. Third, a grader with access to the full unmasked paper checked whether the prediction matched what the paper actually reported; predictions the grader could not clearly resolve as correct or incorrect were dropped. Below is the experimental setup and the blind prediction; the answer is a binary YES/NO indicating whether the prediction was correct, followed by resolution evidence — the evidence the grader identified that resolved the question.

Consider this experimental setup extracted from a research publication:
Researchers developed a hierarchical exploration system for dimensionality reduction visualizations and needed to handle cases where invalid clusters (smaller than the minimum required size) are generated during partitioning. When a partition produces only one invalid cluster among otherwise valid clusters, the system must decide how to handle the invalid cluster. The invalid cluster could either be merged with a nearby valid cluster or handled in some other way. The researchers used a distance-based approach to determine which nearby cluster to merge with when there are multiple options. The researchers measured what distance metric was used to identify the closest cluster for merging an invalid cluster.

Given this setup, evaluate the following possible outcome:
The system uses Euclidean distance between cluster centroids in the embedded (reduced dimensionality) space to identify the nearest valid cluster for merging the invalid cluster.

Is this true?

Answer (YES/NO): NO